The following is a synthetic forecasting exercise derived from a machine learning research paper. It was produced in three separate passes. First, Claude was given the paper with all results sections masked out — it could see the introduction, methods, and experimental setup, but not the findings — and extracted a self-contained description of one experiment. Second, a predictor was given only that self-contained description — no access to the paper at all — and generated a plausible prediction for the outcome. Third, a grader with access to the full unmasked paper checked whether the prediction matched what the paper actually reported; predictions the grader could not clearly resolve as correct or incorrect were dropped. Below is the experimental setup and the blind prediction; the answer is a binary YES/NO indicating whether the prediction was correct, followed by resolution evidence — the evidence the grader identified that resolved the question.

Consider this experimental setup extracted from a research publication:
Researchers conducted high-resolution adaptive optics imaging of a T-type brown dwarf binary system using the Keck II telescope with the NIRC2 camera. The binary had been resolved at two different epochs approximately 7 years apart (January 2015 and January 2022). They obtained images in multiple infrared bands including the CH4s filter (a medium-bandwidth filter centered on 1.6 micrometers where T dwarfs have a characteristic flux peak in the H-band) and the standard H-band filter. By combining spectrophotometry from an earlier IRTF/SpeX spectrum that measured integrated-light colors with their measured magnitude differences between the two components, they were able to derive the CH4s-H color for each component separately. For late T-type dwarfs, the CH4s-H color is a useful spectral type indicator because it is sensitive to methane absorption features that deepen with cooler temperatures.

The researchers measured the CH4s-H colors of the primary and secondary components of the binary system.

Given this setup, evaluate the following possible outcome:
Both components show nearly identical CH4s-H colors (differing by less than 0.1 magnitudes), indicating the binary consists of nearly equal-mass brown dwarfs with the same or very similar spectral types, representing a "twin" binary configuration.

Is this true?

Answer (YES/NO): NO